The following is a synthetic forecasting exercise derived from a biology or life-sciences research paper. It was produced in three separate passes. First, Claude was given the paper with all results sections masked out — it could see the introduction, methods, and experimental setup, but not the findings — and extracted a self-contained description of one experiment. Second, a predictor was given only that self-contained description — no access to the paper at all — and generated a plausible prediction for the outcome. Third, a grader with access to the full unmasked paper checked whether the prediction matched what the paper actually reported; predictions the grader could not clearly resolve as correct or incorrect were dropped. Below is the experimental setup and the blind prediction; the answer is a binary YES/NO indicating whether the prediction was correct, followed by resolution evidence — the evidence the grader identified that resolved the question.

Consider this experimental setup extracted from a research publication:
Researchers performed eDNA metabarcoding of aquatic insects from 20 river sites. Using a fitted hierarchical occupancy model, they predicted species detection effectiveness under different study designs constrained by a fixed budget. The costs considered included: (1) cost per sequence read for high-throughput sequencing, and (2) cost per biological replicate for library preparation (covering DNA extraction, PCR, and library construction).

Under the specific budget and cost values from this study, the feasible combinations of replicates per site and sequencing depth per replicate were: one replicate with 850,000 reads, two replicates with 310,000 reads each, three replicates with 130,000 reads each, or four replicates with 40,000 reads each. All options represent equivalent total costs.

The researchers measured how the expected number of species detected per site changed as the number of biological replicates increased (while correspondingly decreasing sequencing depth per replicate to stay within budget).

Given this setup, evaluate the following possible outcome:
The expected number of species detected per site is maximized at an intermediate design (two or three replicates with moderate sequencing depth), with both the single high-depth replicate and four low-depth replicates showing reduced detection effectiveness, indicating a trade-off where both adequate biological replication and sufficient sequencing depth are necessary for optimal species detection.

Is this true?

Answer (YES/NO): NO